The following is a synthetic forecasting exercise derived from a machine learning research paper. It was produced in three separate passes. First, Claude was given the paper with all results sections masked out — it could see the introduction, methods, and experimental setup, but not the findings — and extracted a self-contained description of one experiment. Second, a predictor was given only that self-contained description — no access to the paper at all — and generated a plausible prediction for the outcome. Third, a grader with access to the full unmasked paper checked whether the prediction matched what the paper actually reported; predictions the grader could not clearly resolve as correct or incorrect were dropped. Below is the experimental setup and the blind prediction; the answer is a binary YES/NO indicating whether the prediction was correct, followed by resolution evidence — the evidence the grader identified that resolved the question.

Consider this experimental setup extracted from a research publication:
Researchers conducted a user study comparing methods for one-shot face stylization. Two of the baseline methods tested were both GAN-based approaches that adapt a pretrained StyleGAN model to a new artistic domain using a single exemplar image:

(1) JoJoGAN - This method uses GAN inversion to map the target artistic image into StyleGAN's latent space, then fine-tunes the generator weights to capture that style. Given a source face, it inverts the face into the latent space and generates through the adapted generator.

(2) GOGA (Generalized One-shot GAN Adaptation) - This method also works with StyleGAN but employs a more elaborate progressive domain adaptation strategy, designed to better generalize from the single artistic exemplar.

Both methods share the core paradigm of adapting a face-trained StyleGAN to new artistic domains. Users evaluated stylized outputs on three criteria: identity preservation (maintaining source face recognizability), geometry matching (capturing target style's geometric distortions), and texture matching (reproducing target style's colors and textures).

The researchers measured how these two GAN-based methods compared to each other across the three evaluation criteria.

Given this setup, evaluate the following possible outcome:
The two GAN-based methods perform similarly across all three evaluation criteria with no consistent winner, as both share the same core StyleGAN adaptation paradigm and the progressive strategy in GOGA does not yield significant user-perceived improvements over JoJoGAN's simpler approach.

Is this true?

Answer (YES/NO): NO